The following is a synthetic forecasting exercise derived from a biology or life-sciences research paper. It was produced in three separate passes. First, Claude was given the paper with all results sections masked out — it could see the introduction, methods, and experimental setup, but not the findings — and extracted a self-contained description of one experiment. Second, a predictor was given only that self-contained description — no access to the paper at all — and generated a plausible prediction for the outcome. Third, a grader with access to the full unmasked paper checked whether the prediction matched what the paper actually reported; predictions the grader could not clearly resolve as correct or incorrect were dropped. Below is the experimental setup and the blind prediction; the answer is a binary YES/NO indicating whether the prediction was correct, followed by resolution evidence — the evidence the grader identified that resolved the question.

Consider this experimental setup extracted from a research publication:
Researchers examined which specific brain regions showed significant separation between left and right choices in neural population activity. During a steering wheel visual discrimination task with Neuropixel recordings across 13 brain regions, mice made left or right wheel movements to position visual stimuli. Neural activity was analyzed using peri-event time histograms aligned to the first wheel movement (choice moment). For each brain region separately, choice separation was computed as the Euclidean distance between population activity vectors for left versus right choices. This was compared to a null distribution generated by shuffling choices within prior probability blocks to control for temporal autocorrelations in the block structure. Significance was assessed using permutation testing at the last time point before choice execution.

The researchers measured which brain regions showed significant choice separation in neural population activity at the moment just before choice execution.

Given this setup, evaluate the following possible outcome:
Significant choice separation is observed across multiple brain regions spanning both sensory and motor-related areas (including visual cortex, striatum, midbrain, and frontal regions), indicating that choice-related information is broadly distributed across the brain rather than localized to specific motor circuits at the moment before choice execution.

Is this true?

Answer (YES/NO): NO